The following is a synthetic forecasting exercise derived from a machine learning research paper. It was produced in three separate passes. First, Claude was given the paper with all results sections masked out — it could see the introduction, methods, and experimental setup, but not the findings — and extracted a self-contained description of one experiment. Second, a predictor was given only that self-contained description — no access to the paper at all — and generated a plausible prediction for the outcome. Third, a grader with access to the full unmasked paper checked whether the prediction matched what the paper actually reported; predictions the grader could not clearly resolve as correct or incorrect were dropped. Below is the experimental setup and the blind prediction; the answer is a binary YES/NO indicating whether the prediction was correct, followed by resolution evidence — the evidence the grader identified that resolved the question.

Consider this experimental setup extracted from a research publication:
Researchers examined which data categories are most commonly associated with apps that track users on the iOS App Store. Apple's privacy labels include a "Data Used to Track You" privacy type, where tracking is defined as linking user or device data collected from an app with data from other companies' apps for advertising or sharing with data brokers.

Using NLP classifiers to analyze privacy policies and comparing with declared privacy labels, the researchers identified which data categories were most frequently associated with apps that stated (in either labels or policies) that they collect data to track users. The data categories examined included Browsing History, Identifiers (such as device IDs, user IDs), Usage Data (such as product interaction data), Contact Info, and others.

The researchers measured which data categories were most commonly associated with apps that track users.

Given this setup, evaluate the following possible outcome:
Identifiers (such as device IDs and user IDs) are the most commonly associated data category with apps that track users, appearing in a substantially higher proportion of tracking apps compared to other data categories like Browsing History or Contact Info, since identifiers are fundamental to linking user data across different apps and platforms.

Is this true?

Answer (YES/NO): NO